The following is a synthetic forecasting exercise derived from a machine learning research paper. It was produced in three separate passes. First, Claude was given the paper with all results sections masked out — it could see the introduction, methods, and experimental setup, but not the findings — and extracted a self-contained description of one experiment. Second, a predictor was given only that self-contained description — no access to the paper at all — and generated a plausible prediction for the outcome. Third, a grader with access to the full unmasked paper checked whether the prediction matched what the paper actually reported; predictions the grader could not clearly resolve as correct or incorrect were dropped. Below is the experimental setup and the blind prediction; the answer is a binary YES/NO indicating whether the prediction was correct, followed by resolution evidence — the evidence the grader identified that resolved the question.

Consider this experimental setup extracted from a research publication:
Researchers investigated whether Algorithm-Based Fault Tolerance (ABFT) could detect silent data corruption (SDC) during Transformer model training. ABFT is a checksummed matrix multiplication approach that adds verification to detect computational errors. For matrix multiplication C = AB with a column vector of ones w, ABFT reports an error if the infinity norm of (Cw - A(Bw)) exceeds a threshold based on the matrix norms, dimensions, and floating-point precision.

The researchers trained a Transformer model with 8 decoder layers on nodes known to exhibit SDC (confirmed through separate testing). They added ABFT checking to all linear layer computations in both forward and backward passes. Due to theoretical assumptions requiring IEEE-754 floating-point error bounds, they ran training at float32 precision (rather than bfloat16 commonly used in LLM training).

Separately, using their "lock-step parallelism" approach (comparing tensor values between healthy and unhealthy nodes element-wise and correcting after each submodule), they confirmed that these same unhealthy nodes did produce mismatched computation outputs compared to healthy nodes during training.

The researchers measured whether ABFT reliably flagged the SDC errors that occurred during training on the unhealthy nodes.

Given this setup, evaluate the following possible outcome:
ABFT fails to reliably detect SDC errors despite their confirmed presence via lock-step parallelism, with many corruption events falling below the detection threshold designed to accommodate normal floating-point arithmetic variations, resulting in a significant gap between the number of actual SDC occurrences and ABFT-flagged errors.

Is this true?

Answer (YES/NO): YES